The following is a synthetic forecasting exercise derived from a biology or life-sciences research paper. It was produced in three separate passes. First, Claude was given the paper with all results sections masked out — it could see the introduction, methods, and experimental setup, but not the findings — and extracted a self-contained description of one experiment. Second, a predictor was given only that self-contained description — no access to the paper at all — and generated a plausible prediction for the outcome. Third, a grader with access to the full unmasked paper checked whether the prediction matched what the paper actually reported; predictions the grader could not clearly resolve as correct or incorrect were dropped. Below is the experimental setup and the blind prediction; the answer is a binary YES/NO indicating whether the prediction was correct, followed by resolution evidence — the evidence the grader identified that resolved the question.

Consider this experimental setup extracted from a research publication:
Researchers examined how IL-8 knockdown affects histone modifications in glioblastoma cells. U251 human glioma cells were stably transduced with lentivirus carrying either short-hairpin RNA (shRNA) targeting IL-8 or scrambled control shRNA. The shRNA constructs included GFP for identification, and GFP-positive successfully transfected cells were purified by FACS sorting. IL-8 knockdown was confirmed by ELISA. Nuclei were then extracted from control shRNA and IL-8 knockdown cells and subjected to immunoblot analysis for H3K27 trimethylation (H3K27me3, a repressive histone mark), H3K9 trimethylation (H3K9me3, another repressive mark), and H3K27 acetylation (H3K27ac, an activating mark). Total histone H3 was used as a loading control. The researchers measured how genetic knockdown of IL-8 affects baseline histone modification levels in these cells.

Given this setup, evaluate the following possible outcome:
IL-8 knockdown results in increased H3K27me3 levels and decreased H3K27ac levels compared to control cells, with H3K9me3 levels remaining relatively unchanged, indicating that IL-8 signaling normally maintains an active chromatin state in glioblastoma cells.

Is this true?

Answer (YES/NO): NO